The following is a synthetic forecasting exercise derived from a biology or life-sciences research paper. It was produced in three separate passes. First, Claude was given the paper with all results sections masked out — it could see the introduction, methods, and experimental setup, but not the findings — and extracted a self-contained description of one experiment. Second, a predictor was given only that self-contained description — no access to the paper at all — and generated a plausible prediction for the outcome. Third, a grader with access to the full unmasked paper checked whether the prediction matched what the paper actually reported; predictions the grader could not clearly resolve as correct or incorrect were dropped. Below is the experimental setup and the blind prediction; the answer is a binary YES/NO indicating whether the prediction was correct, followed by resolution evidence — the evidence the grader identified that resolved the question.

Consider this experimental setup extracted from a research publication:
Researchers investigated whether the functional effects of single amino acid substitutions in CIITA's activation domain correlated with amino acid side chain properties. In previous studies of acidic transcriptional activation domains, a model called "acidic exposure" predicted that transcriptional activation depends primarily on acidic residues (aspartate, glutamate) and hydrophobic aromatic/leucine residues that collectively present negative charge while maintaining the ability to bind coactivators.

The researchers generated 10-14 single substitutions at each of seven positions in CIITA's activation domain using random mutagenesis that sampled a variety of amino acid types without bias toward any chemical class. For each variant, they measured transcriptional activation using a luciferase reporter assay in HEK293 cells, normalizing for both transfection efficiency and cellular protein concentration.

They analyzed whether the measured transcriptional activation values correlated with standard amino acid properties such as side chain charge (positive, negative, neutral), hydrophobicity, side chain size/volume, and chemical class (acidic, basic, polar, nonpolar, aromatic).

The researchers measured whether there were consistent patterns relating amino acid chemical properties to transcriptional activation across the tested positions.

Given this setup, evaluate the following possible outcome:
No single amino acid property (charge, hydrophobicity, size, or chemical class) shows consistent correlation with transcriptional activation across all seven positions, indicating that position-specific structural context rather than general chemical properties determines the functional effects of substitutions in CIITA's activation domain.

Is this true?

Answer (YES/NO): YES